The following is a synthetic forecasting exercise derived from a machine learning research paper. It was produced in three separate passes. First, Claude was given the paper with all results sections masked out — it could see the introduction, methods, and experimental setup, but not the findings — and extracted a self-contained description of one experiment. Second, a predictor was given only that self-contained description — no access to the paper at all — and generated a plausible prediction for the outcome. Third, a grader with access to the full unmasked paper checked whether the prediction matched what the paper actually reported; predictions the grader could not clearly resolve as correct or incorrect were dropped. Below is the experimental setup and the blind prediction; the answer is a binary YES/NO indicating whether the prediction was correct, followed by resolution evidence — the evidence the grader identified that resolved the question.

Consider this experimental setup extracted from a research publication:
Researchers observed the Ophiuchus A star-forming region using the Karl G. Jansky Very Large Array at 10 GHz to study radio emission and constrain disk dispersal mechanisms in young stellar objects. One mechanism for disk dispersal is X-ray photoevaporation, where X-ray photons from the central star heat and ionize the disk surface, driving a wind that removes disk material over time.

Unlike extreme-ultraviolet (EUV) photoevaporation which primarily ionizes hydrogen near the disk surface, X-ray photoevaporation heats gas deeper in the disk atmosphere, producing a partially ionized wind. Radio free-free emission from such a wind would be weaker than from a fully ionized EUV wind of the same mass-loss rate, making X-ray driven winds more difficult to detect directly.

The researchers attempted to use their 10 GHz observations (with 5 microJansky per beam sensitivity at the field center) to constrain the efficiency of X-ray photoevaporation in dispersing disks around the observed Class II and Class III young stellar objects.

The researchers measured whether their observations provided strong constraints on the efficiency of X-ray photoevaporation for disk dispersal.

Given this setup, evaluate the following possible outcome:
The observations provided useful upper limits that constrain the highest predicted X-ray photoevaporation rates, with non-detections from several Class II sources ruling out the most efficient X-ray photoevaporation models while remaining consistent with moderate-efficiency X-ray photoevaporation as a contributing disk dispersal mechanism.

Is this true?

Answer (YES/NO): NO